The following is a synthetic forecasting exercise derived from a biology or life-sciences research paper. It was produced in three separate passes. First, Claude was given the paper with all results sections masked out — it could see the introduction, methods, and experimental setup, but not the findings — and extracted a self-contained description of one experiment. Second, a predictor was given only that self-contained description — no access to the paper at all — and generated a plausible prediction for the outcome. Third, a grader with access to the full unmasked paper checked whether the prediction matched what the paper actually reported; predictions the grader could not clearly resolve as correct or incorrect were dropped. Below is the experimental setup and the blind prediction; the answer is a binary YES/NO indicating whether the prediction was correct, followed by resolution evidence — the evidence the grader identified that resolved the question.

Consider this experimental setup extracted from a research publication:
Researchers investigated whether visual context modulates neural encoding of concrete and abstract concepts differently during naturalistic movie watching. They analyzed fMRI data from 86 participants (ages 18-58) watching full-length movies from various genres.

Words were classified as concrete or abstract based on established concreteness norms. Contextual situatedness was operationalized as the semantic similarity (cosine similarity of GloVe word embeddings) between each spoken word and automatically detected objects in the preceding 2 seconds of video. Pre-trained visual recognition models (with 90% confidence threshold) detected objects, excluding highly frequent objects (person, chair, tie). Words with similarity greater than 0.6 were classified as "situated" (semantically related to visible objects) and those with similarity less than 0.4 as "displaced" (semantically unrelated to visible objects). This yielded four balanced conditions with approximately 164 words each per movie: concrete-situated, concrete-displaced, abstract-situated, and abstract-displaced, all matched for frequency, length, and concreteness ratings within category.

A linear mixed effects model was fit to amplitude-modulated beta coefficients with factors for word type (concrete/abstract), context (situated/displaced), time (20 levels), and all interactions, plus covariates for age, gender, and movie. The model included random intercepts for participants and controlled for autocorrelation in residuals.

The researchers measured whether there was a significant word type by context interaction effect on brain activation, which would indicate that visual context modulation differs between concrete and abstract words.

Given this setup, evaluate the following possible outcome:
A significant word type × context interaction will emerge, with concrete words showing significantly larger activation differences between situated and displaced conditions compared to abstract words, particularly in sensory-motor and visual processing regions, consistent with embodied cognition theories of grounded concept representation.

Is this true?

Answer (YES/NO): NO